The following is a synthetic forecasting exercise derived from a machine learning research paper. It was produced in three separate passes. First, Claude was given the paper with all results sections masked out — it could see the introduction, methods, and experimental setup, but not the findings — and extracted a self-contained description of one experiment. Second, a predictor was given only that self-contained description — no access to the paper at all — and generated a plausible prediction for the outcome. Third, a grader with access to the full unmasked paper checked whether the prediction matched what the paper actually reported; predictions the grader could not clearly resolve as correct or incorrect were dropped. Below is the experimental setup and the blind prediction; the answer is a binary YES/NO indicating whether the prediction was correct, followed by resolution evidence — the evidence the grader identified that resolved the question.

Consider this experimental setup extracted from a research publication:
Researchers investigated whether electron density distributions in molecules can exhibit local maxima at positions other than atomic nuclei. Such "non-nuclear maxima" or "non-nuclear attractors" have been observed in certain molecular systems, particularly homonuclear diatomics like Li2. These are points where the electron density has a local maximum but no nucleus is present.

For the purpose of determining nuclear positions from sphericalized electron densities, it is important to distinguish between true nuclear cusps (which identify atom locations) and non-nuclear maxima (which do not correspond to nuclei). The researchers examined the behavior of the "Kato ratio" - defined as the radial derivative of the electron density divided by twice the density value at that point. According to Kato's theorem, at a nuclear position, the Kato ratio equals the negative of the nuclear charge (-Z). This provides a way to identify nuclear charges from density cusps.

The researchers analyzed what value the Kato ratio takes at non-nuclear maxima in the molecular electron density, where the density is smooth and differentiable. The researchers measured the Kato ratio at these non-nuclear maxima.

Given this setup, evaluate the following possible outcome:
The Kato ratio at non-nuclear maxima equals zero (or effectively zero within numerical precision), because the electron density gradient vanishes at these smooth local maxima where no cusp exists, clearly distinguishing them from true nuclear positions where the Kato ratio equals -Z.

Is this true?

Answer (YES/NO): YES